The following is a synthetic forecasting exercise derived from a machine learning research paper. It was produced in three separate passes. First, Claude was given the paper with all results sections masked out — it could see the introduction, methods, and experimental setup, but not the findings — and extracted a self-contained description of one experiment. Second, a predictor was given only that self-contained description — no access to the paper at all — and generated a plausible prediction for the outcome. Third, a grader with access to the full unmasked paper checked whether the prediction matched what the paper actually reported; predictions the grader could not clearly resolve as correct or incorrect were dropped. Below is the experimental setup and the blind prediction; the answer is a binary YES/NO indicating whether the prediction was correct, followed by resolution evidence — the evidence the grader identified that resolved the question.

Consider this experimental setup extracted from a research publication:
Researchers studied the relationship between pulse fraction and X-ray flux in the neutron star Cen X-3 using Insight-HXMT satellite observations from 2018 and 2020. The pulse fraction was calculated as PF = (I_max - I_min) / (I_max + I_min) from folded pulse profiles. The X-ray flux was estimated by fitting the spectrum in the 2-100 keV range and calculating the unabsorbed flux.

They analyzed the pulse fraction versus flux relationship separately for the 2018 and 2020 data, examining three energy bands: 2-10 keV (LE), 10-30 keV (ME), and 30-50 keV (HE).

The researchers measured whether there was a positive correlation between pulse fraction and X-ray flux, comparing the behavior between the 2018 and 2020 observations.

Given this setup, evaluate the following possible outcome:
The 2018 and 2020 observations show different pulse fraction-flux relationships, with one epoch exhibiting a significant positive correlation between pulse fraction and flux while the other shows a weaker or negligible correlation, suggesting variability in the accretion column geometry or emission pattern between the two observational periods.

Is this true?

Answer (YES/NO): YES